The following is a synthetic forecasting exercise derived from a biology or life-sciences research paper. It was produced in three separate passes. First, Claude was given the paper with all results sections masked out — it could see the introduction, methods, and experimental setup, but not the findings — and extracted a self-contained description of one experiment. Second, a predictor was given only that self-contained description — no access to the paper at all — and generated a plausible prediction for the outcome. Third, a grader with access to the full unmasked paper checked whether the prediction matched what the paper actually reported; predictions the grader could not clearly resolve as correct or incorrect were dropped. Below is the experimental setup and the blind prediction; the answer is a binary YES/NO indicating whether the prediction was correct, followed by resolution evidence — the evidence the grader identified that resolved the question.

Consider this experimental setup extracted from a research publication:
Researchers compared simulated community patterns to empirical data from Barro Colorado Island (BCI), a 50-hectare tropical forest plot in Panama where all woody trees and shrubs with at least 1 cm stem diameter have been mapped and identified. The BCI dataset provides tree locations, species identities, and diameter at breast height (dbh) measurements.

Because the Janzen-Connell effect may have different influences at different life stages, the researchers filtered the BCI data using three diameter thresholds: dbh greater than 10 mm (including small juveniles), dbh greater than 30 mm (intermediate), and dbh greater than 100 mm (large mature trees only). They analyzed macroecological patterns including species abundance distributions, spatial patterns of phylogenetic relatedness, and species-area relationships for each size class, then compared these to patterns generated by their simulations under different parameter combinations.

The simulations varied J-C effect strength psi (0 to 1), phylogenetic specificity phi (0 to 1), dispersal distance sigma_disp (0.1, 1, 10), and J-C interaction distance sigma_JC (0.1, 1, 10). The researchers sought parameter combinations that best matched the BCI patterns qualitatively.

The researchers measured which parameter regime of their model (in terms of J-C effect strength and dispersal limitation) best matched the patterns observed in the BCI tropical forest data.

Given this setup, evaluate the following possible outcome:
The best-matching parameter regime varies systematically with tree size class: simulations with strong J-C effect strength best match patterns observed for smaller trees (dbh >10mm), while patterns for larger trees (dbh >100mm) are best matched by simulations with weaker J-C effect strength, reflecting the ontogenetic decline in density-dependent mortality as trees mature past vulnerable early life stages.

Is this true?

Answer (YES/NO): NO